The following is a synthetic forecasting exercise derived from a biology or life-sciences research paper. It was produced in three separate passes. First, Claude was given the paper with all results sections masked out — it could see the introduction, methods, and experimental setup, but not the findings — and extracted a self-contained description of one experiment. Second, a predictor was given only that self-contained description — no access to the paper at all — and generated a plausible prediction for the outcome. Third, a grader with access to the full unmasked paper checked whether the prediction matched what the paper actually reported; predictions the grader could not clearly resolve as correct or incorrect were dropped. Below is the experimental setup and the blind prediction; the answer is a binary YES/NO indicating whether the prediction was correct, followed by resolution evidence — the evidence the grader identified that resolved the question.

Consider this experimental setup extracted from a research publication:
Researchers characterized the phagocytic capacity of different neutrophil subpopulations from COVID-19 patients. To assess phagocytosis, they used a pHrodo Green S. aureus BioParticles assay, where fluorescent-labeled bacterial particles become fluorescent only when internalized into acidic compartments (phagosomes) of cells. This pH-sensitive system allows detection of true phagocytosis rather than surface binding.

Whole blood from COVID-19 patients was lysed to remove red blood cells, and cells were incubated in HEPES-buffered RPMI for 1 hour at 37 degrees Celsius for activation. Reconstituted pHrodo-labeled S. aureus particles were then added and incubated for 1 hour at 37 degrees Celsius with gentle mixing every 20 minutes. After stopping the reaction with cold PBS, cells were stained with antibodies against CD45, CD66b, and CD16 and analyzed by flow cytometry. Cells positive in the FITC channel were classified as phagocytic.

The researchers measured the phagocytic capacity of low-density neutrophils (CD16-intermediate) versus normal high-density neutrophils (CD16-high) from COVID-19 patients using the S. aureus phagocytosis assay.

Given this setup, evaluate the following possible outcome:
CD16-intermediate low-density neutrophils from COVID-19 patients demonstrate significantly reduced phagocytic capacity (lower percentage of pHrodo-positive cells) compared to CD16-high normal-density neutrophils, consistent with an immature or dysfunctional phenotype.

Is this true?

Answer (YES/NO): NO